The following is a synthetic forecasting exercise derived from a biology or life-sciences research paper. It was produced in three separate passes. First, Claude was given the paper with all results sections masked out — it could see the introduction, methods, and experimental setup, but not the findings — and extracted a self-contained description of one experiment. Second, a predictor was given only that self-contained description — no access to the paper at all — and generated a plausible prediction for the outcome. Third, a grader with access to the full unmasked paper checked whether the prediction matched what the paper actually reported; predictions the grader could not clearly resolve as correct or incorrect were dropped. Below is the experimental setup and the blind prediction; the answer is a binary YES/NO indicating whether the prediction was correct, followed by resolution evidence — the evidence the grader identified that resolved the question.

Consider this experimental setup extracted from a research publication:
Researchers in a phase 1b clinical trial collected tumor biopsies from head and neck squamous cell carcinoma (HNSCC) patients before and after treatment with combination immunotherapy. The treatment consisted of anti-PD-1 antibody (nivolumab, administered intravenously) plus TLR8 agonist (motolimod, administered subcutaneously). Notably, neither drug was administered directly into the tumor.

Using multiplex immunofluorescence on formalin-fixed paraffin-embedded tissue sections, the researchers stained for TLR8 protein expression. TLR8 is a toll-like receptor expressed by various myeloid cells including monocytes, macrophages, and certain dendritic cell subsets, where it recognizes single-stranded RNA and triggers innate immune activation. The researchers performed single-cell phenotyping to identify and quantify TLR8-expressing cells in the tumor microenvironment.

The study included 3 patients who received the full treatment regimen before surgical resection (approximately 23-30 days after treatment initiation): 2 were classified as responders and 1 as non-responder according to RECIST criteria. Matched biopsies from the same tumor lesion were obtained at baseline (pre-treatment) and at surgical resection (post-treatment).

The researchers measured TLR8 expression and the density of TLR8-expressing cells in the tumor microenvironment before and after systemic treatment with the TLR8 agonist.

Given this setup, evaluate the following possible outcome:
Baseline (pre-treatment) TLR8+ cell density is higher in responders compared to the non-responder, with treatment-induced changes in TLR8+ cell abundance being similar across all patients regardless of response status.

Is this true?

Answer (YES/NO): NO